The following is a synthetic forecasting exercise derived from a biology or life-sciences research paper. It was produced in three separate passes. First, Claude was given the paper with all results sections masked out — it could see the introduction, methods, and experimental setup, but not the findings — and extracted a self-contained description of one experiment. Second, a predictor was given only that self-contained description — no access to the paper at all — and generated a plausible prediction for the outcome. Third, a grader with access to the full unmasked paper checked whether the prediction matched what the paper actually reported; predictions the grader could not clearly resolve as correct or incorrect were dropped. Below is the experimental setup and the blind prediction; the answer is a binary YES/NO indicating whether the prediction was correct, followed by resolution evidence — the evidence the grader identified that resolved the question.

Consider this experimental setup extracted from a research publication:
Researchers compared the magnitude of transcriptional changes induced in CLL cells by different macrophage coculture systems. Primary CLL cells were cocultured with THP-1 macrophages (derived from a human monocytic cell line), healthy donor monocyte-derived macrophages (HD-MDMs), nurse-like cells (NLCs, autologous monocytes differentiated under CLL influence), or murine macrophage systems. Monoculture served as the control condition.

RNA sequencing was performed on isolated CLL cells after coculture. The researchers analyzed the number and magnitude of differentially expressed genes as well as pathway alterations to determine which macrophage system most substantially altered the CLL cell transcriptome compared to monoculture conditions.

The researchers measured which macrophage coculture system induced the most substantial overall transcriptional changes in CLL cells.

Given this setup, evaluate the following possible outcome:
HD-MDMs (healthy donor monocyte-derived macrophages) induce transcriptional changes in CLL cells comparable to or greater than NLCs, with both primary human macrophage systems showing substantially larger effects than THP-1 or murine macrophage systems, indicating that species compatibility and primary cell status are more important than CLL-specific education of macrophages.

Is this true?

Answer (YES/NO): NO